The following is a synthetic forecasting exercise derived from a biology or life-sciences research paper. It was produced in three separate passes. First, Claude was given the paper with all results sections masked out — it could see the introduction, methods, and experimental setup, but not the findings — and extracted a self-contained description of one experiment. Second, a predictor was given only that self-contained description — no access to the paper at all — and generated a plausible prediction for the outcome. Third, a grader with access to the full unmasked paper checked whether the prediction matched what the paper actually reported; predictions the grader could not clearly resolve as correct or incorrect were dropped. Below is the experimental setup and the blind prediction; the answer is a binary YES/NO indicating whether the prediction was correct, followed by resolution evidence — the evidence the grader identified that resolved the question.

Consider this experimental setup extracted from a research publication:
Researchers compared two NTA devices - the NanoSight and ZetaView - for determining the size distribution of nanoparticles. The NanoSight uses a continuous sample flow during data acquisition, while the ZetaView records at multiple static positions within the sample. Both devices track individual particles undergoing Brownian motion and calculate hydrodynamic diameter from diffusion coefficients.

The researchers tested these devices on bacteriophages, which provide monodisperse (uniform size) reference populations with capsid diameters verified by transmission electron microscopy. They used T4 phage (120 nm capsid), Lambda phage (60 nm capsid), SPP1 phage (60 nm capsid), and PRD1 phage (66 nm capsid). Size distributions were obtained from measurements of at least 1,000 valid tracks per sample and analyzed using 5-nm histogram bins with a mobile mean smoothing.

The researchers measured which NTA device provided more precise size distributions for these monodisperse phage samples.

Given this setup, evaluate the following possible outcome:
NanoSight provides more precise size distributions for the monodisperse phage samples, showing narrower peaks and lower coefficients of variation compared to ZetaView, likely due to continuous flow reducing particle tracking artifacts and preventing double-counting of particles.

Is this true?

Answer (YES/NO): YES